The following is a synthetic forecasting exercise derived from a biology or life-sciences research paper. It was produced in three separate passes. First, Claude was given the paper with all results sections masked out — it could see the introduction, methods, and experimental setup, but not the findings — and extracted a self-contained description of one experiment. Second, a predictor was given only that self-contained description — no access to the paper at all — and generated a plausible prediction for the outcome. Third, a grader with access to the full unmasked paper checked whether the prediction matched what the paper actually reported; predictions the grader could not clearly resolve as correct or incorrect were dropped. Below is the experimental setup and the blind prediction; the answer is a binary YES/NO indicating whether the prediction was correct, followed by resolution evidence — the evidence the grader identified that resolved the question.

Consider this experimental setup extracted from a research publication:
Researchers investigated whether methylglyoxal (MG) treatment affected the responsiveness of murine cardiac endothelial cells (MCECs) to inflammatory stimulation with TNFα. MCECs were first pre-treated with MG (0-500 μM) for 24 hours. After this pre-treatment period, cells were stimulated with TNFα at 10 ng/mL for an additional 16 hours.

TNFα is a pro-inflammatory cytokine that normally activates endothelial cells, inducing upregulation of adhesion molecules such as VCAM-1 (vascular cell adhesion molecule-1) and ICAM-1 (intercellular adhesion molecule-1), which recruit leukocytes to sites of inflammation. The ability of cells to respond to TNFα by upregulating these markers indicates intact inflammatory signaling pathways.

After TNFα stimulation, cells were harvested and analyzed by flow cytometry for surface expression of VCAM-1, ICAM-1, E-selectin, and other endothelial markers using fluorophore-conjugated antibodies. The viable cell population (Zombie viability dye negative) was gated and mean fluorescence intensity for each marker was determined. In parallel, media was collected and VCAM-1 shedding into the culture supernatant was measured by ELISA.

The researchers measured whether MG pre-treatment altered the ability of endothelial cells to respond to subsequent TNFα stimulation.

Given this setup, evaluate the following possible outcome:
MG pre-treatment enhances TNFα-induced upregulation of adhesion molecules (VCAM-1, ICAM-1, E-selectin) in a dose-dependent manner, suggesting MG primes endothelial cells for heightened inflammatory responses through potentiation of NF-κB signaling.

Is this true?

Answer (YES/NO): NO